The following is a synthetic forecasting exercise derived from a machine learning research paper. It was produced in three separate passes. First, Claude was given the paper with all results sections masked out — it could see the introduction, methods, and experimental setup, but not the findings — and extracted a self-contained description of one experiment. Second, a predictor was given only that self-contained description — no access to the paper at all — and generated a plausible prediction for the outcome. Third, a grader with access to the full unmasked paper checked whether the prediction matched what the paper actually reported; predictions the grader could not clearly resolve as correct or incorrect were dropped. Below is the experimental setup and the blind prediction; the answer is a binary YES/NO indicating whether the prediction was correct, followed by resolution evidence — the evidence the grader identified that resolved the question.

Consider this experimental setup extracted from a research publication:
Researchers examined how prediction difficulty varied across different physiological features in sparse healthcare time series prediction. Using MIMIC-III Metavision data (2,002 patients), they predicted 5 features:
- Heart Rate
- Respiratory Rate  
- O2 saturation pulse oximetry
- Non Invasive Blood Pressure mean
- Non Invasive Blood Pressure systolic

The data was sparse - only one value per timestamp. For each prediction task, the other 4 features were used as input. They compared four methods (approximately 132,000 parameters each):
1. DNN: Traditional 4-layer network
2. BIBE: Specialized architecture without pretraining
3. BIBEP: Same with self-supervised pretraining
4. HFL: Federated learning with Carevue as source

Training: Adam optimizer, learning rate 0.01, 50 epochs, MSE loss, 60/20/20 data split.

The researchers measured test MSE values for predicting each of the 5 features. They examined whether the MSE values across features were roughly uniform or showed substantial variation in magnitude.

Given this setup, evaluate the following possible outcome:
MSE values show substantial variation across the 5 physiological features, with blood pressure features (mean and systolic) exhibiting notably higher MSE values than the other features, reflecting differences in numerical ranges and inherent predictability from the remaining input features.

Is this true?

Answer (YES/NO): NO